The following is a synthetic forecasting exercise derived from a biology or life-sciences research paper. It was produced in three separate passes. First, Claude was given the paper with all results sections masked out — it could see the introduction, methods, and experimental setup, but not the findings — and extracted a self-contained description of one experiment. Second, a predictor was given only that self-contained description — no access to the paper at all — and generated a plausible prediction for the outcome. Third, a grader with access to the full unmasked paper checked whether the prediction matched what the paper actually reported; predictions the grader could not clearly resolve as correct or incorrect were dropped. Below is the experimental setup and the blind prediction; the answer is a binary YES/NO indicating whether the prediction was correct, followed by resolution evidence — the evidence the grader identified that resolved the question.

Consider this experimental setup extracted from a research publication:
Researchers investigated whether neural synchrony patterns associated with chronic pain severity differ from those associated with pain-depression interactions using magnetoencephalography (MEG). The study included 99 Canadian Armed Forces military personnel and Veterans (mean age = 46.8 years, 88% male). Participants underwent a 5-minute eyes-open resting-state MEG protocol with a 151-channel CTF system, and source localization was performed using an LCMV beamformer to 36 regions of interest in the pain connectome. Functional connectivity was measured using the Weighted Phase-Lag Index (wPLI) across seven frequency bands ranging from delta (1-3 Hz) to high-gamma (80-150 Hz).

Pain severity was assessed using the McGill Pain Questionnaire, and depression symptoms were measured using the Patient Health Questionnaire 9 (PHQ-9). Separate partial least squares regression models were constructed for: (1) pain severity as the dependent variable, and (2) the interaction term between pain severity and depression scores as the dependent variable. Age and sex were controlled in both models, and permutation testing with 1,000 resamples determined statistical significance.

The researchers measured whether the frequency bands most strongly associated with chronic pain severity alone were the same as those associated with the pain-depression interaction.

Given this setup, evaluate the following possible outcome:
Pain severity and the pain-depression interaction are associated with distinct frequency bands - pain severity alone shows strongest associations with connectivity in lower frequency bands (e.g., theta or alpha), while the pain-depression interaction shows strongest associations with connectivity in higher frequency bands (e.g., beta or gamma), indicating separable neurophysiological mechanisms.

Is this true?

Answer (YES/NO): NO